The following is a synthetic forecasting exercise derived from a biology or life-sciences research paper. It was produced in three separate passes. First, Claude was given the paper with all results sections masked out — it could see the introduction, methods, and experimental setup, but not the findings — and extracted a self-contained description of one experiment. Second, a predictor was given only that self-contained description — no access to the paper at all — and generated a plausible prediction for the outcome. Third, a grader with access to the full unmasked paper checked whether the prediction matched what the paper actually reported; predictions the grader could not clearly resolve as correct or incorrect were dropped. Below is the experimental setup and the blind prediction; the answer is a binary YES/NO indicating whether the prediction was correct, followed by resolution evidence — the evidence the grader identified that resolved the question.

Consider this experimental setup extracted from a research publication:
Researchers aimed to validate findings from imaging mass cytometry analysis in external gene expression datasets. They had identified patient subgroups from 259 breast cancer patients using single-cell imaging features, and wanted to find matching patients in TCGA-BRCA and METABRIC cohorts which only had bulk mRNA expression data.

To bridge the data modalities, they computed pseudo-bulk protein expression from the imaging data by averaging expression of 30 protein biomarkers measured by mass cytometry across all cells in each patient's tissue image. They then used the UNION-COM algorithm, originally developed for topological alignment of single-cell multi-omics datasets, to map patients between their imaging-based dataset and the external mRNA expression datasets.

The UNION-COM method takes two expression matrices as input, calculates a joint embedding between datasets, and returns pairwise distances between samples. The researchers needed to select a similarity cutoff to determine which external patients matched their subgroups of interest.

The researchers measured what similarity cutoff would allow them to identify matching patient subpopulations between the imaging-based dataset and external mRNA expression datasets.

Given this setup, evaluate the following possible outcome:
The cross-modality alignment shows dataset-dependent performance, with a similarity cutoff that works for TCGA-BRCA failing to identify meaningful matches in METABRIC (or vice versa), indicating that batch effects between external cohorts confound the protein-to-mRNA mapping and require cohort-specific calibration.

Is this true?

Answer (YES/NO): NO